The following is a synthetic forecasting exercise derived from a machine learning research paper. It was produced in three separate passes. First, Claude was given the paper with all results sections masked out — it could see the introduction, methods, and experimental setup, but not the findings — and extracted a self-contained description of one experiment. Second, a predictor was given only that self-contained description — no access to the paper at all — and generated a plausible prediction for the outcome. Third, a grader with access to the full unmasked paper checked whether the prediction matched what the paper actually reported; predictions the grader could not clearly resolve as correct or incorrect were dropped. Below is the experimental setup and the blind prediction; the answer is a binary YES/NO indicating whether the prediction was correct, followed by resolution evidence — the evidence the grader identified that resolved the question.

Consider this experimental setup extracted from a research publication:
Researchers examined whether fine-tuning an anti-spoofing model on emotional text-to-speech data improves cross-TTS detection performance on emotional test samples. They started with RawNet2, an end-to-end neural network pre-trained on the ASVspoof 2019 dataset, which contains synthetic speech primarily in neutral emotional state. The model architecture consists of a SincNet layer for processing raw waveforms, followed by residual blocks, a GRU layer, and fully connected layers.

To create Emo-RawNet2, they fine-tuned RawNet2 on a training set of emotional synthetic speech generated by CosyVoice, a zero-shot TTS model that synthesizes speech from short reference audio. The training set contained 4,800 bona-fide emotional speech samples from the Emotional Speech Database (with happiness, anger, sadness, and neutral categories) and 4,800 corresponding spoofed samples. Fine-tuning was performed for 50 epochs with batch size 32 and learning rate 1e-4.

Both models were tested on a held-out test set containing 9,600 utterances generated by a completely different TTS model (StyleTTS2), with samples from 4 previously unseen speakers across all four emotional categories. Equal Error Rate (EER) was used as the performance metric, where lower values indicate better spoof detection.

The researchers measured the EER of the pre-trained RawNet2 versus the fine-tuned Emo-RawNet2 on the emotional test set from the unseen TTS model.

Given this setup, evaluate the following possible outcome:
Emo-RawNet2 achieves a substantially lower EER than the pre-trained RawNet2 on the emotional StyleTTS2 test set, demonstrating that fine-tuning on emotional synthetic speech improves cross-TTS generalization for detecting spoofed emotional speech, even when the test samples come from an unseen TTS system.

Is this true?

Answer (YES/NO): YES